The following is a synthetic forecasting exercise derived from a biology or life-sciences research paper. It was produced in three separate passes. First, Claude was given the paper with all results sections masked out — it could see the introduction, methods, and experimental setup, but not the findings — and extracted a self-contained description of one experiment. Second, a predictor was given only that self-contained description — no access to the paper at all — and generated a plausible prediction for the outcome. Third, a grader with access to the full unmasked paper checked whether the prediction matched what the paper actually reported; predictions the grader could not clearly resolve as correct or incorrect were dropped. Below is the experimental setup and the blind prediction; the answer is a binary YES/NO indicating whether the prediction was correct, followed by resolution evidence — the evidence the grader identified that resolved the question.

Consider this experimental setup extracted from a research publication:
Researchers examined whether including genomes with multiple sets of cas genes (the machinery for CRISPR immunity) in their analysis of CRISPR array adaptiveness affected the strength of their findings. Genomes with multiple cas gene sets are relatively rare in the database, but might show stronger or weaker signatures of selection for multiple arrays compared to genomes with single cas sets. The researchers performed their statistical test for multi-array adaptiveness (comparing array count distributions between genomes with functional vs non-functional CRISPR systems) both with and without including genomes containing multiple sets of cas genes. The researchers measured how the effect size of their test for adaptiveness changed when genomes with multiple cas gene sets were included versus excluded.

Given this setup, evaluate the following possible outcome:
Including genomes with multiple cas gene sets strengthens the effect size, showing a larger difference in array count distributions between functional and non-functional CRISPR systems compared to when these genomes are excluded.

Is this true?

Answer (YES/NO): YES